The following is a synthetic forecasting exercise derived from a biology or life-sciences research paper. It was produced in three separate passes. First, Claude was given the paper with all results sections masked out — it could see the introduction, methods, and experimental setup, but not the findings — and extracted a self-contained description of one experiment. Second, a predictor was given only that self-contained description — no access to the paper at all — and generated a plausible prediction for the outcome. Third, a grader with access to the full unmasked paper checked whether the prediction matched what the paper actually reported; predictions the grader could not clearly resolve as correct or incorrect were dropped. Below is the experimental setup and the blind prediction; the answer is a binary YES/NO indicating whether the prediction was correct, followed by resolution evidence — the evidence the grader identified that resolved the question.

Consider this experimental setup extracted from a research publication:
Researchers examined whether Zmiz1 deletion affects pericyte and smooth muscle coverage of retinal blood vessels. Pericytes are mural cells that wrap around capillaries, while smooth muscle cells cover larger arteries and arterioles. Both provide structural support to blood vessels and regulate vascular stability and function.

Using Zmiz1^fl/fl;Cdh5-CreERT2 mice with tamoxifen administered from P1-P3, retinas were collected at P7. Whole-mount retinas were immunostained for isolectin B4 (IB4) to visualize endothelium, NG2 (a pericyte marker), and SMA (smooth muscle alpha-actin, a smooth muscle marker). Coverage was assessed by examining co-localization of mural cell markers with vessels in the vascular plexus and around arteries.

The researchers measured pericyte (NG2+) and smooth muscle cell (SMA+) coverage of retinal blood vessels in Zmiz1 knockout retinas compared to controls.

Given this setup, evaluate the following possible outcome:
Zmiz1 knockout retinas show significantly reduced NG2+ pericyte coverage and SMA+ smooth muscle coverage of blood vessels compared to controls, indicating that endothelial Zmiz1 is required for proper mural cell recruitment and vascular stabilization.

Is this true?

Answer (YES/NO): NO